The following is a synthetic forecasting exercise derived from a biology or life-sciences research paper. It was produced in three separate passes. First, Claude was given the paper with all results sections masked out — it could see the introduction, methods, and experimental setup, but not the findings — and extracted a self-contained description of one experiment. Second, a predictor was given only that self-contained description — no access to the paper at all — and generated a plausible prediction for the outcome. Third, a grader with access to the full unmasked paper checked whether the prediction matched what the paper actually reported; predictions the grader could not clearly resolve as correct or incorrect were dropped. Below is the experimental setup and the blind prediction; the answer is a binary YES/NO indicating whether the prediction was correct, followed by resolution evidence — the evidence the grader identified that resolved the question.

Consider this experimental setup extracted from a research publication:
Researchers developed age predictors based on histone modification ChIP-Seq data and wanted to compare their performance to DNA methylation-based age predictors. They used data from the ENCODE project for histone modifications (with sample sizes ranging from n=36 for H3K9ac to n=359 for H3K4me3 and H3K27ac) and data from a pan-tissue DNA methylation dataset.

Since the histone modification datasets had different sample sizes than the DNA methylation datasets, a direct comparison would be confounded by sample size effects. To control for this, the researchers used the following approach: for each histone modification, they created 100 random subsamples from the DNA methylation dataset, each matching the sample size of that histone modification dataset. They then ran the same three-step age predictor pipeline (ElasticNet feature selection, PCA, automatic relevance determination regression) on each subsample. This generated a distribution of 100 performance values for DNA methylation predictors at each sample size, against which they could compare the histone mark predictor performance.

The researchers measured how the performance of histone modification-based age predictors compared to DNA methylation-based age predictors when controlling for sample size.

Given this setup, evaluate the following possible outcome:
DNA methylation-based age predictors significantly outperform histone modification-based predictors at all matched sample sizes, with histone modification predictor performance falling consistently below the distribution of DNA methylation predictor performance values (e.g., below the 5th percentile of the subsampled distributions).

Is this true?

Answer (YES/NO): NO